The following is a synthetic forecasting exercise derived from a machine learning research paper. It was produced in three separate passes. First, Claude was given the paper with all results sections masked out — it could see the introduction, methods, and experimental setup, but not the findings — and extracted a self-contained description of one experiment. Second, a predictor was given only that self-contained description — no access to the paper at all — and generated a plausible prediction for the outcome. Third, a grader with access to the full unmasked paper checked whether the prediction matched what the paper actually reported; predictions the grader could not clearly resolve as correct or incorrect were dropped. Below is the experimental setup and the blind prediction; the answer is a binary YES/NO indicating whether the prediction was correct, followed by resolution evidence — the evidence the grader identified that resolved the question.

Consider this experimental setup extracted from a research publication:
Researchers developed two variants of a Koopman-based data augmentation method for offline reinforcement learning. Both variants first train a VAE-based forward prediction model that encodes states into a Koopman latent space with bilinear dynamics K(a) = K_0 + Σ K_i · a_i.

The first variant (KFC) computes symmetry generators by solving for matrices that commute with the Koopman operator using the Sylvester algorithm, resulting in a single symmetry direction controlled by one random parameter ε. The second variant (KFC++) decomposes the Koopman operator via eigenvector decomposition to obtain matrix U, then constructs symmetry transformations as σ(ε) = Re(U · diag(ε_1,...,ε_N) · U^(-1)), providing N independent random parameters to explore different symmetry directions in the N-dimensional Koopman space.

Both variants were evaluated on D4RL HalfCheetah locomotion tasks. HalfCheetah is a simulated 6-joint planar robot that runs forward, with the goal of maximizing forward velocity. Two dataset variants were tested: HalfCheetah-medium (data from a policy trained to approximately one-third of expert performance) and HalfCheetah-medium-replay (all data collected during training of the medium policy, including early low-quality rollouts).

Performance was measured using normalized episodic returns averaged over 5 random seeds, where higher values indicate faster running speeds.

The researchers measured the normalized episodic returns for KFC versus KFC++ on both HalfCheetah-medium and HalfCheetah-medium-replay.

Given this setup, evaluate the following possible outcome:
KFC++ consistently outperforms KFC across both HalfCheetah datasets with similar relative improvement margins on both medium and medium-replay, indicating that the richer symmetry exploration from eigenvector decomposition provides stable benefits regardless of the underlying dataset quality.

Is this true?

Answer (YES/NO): NO